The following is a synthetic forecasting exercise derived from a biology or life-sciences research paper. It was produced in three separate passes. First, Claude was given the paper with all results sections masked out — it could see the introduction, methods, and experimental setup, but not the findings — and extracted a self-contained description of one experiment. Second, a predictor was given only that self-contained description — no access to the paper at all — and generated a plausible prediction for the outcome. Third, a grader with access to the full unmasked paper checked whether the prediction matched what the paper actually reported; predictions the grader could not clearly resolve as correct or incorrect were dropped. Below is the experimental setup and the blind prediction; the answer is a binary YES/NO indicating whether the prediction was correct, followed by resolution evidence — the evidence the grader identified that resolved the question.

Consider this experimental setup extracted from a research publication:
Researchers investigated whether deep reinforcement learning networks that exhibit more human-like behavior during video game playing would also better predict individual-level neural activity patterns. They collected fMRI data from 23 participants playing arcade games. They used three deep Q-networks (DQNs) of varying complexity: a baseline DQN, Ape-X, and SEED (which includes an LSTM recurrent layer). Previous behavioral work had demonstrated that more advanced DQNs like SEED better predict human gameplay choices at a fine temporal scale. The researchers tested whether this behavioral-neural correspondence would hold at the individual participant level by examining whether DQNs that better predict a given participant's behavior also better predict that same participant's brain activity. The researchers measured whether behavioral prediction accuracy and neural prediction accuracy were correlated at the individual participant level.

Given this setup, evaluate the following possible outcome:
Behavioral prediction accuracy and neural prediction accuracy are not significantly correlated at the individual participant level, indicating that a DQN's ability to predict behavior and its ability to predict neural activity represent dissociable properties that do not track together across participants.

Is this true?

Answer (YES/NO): YES